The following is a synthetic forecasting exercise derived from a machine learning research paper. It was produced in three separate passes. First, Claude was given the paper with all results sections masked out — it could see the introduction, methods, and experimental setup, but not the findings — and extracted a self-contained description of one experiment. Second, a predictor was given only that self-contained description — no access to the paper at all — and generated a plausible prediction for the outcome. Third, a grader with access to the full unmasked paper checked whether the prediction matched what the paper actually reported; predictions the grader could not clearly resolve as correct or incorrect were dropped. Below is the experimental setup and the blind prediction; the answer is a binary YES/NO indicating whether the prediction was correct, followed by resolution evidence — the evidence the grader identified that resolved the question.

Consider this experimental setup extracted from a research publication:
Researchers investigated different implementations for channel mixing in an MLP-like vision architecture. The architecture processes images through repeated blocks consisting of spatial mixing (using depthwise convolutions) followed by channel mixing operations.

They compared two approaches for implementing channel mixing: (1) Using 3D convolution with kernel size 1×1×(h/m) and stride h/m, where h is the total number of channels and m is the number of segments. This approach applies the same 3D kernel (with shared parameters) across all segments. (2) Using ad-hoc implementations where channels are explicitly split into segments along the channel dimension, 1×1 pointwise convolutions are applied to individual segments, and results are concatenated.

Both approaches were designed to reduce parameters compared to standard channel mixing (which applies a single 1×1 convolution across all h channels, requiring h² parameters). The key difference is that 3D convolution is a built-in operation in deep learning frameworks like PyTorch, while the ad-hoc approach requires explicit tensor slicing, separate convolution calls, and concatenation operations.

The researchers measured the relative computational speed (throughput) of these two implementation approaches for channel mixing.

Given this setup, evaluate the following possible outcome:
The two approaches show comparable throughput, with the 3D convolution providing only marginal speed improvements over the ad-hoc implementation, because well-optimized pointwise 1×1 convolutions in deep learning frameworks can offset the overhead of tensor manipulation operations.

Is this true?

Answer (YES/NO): NO